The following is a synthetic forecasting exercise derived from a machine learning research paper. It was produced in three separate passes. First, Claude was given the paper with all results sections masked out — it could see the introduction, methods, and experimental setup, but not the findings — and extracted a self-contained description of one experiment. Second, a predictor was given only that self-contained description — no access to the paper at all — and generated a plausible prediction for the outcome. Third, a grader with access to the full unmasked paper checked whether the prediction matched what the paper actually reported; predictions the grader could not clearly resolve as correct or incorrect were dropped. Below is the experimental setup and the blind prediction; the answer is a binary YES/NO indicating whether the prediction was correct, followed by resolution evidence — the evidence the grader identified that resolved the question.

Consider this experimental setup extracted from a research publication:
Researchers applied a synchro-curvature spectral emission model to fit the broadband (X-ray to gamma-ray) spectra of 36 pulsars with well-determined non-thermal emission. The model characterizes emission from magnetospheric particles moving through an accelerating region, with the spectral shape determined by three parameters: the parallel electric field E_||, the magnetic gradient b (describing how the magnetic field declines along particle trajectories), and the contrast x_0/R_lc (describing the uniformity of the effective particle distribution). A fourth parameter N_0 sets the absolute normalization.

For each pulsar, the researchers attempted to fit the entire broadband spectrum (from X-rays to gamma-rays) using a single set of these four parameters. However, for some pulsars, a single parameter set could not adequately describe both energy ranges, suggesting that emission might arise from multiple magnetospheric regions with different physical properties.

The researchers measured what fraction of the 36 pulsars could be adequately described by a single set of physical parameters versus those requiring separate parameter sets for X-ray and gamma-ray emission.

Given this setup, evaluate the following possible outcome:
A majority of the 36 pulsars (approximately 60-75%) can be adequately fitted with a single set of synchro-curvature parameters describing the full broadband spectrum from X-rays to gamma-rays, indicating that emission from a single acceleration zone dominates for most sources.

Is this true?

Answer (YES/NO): NO